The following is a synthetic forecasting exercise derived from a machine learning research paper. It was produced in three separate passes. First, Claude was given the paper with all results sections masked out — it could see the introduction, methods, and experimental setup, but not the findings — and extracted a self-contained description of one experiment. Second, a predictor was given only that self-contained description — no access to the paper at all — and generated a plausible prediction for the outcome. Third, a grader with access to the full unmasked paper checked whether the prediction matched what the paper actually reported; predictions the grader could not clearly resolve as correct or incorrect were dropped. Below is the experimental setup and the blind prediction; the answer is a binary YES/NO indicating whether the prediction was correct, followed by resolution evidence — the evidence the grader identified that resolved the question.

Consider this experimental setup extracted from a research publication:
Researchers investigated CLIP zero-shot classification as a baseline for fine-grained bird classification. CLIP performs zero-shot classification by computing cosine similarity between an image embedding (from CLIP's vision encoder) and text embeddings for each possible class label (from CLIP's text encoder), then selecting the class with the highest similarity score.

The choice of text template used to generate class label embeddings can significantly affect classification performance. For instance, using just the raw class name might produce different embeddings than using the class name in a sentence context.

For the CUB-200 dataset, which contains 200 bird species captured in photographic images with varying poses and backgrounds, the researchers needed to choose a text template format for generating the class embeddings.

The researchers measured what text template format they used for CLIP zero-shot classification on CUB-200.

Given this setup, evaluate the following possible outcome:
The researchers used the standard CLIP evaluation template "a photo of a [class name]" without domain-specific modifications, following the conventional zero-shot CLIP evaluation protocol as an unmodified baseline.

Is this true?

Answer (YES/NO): YES